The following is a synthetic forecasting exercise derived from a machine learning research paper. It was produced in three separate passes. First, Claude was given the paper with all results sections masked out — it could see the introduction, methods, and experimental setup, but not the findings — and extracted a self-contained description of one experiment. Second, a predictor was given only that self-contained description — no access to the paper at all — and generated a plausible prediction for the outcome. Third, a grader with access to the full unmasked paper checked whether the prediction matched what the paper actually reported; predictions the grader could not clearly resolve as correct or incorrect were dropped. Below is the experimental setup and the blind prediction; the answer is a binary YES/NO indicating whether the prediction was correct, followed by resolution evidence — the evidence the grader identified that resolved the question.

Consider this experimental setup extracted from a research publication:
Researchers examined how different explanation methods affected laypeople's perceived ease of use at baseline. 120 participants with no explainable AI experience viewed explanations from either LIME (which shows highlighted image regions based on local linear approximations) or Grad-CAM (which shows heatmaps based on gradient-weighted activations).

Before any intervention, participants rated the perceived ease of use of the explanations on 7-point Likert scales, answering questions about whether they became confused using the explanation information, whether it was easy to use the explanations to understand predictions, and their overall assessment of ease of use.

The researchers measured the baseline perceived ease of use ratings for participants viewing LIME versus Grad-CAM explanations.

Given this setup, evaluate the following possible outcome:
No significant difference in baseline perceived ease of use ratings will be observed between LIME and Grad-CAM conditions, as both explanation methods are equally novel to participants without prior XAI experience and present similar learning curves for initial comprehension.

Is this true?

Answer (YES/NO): YES